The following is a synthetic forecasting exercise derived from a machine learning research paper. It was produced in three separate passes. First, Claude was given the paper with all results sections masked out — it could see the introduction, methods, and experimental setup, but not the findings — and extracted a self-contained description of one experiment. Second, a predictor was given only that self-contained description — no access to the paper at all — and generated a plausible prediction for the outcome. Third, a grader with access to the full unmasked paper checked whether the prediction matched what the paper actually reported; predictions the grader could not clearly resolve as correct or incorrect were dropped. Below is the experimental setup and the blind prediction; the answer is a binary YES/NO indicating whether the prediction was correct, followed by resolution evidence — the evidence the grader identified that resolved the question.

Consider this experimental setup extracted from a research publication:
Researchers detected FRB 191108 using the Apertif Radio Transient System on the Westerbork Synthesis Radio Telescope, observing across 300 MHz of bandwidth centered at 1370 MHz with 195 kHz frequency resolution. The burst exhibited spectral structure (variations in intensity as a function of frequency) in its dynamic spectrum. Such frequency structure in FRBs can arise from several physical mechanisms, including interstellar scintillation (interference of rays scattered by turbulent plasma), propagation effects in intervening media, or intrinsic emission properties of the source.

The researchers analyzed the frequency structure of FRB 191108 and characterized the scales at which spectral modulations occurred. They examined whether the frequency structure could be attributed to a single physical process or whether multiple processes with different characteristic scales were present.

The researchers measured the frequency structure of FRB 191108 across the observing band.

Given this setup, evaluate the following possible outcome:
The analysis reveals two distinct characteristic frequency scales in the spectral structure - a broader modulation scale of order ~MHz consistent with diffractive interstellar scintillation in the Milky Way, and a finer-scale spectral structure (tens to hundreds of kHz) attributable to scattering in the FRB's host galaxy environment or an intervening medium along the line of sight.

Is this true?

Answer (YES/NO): NO